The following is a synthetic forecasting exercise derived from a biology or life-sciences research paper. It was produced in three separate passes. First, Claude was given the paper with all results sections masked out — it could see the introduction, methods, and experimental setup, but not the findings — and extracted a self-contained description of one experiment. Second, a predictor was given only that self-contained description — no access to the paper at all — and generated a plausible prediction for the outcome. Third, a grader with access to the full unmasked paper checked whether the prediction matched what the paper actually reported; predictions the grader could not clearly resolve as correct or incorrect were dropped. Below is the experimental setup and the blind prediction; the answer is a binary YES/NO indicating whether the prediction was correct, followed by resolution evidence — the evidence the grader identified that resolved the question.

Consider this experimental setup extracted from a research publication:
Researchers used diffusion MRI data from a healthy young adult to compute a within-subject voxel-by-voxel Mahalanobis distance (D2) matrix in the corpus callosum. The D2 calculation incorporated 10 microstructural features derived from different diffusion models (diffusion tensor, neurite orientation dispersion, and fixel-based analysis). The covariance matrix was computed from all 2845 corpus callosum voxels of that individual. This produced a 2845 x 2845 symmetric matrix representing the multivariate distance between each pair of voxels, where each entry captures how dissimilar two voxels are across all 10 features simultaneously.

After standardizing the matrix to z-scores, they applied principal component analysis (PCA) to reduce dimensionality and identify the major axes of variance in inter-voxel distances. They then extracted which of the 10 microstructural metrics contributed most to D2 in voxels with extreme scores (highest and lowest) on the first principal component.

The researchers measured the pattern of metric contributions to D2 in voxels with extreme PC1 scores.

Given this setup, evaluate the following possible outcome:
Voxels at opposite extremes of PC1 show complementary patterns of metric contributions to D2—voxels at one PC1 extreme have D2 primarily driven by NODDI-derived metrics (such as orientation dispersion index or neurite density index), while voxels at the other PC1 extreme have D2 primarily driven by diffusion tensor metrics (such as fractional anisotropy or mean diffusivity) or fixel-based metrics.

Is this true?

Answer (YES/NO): NO